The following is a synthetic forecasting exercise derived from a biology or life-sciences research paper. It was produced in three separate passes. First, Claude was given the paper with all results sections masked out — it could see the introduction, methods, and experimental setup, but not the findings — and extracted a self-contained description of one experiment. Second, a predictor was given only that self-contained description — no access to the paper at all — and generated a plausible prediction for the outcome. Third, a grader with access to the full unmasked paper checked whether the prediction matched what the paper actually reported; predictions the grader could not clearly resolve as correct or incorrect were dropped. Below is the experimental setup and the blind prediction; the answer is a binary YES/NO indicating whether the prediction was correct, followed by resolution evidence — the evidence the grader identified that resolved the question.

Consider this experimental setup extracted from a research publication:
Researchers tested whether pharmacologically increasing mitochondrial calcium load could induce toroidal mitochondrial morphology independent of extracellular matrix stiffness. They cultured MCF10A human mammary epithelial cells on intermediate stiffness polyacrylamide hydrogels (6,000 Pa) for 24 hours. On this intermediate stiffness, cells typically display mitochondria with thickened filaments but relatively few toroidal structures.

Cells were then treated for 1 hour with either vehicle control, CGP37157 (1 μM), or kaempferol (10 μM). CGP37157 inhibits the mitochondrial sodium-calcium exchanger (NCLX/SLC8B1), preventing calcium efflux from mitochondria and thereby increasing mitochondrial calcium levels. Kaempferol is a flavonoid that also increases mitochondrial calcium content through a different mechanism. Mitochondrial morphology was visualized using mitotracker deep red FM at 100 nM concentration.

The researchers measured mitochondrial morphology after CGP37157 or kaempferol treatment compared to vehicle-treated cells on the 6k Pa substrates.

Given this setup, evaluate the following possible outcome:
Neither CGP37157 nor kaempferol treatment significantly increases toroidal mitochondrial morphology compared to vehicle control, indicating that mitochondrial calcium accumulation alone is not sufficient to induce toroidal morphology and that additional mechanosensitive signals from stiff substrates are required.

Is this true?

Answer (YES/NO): NO